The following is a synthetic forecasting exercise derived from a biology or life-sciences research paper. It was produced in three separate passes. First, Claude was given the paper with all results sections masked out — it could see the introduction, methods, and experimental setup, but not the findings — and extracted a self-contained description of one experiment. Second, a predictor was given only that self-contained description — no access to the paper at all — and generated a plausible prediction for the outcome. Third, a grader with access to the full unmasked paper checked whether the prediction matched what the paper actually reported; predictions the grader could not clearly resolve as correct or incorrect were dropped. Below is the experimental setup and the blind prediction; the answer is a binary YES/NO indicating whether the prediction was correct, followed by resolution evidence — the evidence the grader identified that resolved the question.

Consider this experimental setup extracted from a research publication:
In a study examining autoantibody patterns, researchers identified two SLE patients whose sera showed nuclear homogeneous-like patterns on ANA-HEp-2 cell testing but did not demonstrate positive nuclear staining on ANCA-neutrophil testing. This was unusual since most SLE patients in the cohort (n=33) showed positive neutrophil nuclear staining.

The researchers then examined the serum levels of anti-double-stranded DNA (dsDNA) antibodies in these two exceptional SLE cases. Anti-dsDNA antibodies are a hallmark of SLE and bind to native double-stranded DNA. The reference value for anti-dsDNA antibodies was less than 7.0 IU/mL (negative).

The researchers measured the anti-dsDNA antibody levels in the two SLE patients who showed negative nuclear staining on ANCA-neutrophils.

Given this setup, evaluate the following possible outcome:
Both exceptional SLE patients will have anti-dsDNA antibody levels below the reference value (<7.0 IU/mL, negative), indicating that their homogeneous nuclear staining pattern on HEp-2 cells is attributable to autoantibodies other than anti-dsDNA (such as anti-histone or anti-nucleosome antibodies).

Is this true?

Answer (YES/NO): YES